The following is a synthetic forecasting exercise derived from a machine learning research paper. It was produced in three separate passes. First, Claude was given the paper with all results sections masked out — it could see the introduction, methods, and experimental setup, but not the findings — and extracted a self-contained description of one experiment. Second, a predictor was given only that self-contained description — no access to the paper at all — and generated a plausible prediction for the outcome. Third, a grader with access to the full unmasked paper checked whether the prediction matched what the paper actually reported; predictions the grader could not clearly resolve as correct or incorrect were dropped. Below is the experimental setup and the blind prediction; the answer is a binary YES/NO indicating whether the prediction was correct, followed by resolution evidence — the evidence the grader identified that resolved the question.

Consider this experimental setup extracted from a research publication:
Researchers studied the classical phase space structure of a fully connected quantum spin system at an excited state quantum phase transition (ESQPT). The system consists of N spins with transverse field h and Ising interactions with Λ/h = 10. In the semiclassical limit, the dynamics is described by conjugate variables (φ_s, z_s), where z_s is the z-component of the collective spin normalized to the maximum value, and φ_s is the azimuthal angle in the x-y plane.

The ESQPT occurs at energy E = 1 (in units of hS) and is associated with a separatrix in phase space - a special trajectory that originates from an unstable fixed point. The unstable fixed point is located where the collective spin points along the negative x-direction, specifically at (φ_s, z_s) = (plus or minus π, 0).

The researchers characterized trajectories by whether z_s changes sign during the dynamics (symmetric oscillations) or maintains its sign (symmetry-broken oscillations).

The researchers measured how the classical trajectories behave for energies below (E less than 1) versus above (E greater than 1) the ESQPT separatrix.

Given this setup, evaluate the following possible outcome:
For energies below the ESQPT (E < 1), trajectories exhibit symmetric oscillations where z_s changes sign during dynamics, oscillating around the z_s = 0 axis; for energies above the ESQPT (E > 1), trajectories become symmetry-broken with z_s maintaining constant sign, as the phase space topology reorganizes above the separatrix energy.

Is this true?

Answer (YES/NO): YES